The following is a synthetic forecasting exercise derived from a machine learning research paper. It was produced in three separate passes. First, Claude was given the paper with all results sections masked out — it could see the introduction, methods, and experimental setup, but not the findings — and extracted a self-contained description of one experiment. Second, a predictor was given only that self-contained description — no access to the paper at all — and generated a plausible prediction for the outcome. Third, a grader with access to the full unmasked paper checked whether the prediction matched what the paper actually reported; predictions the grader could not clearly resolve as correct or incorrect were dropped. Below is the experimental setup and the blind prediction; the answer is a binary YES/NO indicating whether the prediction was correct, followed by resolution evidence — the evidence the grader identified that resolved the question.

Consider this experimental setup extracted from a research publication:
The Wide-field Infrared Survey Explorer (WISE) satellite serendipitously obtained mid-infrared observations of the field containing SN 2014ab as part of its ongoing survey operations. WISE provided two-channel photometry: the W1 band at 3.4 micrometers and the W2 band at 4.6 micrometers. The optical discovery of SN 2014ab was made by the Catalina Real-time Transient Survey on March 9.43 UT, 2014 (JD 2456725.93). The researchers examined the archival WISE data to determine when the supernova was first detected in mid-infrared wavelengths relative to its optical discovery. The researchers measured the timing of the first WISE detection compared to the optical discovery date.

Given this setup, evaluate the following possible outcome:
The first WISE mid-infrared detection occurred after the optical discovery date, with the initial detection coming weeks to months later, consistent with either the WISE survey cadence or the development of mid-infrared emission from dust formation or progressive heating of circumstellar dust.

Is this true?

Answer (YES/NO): NO